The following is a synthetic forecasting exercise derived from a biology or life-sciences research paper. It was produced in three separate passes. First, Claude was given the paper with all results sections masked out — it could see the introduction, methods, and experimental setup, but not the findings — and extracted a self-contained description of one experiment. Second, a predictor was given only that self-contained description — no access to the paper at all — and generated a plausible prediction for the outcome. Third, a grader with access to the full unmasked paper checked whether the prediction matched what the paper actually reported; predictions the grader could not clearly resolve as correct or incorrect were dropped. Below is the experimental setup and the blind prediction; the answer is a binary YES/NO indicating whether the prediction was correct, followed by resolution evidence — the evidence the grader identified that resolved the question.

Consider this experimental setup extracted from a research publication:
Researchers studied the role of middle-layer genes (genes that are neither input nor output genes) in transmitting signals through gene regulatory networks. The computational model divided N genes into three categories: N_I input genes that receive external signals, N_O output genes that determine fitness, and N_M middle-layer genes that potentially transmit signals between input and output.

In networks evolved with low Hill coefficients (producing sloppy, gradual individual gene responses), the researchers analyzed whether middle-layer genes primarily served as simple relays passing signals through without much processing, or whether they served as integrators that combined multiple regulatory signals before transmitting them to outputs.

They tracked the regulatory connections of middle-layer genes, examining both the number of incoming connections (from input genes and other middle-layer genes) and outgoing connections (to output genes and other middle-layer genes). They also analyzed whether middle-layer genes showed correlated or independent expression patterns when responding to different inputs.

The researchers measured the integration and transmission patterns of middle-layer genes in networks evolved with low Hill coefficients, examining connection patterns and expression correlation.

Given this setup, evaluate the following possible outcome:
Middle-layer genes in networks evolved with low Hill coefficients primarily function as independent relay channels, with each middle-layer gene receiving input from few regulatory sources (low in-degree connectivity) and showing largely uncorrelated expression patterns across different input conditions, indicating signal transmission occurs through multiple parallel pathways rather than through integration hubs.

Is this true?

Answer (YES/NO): NO